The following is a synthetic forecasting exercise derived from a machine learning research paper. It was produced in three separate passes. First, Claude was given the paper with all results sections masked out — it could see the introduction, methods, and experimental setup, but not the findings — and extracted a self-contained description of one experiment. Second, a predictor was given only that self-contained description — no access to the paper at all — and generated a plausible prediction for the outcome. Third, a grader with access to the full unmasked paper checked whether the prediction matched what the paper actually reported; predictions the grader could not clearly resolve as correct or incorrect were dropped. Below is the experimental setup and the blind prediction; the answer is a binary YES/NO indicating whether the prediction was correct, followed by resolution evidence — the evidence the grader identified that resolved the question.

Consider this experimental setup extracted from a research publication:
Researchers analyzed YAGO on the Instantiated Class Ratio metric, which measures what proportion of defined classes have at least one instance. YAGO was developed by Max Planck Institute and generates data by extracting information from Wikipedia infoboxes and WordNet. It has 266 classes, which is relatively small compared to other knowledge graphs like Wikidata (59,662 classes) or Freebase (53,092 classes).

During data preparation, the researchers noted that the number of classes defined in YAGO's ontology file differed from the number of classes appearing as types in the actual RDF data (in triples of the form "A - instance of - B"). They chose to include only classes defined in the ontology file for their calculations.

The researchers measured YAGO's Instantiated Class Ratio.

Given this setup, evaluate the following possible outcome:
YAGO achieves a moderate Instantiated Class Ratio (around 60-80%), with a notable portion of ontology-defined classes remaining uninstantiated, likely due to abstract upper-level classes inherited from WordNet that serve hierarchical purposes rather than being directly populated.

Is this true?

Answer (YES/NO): NO